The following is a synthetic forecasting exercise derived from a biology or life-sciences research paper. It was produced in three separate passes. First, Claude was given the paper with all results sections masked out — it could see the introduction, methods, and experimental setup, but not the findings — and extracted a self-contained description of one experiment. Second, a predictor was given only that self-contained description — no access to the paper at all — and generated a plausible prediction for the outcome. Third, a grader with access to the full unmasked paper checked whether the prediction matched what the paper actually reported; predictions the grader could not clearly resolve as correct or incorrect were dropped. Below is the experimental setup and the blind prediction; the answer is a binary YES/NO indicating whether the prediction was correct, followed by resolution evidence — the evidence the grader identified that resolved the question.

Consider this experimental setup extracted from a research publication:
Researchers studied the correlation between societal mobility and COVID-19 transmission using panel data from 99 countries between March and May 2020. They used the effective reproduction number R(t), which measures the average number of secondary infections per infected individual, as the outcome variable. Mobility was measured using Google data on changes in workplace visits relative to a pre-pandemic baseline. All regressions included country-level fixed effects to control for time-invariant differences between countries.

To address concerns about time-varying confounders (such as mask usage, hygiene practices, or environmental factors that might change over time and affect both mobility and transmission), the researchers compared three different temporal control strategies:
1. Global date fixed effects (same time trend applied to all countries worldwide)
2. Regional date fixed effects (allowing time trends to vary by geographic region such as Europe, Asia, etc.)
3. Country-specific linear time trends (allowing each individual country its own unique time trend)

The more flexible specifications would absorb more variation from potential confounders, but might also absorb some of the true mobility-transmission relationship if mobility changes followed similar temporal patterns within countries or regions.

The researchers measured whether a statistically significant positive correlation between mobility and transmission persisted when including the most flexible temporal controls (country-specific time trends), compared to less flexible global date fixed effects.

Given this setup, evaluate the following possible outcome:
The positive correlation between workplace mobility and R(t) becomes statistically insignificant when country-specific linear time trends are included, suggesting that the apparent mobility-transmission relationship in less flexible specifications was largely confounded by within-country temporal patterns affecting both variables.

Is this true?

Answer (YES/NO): NO